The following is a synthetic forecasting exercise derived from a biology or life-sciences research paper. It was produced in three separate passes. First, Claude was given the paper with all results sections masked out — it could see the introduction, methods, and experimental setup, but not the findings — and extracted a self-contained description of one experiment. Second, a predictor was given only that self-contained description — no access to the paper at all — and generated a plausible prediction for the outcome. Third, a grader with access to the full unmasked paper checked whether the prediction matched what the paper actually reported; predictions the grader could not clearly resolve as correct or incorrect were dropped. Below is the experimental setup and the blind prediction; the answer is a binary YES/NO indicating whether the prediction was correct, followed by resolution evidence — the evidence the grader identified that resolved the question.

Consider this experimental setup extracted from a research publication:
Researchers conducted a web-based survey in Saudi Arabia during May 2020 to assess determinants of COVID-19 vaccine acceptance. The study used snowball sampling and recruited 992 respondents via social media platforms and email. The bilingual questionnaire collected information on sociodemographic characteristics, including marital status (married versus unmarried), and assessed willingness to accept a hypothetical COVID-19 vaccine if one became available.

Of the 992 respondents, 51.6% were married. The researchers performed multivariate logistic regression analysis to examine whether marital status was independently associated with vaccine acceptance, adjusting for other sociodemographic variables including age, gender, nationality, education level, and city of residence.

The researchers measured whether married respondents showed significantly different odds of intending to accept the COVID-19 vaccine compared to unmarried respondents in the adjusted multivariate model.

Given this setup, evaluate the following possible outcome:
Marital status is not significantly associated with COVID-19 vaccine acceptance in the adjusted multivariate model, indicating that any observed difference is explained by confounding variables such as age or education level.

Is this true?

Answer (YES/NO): NO